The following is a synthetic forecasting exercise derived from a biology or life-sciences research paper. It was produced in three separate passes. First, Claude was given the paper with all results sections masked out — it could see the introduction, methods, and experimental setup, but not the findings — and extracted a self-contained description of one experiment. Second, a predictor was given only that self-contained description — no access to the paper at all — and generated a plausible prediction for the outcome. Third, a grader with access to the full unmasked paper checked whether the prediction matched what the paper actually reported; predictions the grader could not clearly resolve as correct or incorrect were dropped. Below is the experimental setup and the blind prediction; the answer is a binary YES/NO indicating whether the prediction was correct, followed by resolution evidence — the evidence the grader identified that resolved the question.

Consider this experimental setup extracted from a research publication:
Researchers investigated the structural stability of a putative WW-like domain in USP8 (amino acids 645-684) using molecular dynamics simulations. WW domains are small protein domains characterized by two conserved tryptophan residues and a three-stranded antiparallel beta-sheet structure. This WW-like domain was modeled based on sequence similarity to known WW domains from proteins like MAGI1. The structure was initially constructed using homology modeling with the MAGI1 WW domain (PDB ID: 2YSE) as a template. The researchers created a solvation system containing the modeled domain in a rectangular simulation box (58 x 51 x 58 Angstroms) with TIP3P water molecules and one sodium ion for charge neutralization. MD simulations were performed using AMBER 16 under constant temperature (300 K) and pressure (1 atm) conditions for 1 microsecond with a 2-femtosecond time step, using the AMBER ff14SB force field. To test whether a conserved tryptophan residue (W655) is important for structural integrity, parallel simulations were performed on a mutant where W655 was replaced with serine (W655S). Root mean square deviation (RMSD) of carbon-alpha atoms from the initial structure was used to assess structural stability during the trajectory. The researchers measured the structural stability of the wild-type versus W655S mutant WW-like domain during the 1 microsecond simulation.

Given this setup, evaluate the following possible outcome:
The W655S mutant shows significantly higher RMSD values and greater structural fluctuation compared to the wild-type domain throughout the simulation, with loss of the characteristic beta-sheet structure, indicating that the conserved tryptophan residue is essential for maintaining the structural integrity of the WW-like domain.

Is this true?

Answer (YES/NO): YES